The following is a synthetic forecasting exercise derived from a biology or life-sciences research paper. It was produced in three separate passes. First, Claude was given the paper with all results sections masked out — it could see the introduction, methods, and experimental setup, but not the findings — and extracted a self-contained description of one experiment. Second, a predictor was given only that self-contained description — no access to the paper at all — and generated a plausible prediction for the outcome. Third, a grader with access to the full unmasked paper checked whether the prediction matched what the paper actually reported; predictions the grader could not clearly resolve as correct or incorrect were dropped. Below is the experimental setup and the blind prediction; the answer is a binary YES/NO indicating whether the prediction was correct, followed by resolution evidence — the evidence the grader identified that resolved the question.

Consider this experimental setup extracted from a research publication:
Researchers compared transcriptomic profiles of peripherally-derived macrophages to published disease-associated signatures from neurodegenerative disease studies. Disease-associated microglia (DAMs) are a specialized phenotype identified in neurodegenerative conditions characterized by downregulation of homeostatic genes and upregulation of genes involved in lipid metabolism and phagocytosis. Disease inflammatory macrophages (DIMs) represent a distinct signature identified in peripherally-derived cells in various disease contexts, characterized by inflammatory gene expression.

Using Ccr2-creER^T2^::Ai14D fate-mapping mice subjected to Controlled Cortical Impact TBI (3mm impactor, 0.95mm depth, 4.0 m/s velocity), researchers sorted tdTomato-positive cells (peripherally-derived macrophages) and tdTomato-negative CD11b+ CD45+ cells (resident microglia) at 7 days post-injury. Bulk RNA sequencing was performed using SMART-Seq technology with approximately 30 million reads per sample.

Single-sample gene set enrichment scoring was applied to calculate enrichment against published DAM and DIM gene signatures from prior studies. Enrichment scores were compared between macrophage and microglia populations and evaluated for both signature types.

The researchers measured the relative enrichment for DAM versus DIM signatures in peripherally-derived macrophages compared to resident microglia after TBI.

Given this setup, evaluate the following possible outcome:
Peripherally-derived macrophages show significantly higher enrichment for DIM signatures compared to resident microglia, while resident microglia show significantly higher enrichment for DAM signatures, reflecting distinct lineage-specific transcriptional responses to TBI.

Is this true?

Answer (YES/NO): NO